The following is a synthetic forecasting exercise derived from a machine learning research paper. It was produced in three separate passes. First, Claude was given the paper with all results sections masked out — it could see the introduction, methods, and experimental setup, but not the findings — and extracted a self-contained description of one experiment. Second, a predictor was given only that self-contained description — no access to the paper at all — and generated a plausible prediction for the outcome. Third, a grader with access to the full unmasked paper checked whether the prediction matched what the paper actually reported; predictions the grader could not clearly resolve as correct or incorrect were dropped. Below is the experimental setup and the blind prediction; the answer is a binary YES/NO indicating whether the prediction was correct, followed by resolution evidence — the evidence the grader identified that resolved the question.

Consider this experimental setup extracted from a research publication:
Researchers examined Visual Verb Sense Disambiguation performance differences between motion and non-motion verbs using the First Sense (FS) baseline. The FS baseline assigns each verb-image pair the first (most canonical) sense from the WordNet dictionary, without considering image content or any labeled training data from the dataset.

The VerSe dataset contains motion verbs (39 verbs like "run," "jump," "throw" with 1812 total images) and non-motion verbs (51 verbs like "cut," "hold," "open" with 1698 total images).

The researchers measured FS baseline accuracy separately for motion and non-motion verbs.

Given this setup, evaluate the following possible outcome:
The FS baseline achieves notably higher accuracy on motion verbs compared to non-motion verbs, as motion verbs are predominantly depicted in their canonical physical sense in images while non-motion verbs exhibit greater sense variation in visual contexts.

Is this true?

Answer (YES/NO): NO